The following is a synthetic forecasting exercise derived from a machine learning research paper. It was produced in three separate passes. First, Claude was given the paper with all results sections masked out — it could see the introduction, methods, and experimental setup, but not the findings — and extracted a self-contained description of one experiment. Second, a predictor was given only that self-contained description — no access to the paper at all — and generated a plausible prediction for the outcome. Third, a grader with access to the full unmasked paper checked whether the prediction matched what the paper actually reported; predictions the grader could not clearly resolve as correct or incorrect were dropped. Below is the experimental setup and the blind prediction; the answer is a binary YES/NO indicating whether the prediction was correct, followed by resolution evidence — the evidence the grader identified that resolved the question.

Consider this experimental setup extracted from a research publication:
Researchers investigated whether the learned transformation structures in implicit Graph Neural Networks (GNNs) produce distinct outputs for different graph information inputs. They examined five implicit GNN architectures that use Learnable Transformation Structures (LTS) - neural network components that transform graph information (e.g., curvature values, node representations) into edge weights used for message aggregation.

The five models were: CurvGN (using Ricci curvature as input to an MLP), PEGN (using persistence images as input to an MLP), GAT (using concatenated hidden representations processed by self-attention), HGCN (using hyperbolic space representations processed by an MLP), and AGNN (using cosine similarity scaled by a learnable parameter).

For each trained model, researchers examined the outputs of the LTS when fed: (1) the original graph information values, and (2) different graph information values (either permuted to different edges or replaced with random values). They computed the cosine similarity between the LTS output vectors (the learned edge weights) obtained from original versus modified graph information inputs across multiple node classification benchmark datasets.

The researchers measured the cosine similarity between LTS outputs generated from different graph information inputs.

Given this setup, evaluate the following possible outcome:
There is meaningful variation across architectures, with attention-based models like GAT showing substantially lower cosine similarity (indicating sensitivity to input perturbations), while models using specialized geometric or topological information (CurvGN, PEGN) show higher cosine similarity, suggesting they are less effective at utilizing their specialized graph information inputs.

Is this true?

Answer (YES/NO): NO